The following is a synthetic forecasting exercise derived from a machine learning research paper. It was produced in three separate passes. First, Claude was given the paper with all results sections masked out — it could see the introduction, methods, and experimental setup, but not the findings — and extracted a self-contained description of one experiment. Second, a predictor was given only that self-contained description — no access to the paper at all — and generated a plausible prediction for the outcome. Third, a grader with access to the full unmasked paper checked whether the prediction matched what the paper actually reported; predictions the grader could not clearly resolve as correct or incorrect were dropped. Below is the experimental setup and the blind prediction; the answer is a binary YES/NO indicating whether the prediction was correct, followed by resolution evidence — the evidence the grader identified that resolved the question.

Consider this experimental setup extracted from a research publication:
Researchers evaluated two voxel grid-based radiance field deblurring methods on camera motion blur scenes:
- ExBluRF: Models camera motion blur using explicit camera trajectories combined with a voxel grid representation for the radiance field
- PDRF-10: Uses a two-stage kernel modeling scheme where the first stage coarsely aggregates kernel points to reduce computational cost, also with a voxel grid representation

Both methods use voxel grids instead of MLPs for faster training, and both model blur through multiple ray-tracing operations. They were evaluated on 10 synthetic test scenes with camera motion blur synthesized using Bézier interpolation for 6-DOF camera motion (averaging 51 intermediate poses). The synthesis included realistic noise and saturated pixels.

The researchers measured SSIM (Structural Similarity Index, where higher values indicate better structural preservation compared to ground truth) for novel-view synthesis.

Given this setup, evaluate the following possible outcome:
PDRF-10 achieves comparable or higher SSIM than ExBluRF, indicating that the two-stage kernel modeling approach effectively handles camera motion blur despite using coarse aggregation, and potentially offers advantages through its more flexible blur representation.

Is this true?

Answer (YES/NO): YES